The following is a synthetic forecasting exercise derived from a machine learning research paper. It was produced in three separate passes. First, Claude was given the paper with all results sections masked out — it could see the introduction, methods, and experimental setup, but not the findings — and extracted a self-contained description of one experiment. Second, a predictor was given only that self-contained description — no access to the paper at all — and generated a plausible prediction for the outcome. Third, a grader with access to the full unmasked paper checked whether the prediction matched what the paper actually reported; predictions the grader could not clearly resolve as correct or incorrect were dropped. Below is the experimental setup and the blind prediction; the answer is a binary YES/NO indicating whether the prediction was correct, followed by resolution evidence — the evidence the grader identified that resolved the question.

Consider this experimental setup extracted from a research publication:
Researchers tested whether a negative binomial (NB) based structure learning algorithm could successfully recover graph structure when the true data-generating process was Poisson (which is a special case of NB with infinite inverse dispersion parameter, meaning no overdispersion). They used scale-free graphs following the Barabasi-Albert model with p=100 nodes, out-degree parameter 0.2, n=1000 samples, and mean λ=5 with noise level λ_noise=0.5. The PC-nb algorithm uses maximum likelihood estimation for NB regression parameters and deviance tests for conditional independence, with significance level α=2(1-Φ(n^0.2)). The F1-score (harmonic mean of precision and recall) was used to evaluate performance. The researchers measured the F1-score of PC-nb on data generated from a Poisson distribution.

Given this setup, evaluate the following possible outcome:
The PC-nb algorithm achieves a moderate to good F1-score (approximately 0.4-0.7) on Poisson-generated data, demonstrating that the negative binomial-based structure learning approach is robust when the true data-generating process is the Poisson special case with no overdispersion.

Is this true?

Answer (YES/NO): NO